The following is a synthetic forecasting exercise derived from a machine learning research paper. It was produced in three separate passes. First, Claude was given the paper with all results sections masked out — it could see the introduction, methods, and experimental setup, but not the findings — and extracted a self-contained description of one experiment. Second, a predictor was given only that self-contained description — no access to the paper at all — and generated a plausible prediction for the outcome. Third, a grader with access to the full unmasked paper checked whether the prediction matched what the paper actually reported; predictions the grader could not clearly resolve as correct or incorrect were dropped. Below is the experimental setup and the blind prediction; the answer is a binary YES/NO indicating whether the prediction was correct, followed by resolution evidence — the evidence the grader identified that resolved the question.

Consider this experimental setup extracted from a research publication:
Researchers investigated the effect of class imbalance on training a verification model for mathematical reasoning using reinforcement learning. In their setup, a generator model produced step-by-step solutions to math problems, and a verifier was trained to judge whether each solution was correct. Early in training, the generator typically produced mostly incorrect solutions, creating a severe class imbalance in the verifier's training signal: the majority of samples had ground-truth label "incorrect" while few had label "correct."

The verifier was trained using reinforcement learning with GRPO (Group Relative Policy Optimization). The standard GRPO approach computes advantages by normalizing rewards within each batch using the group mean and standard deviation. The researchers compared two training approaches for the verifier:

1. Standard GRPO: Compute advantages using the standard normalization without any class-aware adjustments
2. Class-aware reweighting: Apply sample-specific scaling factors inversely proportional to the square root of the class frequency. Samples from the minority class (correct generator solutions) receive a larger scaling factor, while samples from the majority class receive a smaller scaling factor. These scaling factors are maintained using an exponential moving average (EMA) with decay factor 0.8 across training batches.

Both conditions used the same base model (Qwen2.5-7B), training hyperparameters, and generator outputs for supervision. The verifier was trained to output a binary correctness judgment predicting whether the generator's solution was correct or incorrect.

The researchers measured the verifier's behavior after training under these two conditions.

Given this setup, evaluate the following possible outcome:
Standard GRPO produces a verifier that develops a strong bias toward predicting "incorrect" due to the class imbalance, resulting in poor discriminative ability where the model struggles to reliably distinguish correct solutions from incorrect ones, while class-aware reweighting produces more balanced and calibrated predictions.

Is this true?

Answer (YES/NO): YES